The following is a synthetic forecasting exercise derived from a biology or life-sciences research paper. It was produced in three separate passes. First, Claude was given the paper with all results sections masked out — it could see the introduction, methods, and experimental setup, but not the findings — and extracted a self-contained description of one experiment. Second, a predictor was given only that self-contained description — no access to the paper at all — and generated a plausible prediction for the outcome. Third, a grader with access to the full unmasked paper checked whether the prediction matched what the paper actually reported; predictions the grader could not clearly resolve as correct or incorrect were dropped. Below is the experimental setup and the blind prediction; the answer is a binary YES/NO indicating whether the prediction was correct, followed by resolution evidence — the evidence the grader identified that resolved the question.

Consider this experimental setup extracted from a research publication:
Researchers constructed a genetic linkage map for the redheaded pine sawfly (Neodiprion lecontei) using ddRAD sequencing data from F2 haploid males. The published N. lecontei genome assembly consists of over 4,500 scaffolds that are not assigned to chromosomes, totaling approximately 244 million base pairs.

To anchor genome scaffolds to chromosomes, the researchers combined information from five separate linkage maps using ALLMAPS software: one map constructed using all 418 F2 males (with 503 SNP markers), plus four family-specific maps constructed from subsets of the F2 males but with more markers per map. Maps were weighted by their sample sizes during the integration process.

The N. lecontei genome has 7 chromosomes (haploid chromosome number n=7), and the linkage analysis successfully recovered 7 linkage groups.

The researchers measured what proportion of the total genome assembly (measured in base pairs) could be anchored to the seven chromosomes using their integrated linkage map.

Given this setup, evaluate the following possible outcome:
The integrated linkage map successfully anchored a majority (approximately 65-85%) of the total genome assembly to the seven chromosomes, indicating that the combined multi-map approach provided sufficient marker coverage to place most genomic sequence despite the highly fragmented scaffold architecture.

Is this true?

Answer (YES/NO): YES